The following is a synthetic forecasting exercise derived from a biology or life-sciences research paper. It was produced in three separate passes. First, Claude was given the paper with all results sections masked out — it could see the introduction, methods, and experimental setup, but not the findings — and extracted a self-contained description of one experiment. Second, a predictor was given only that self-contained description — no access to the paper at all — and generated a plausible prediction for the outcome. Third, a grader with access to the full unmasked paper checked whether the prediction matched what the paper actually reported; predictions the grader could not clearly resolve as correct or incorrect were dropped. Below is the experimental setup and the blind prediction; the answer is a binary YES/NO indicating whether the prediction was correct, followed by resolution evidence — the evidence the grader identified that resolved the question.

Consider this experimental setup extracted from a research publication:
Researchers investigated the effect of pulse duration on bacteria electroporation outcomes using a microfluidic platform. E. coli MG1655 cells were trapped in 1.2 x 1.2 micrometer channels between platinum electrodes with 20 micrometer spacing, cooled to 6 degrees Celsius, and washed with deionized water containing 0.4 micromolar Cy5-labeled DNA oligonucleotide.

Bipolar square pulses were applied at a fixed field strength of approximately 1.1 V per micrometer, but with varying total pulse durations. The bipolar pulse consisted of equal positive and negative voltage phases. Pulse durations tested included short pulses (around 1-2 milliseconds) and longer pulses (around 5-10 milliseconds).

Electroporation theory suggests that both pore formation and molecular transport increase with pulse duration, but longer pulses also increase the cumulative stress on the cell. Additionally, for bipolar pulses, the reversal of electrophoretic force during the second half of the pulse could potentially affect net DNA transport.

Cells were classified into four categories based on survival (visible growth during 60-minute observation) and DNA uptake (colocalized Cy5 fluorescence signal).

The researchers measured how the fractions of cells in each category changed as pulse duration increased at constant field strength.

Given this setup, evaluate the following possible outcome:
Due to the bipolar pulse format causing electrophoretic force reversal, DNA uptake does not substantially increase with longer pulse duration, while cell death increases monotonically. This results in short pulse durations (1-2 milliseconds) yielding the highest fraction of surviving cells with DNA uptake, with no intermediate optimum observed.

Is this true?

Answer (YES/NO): NO